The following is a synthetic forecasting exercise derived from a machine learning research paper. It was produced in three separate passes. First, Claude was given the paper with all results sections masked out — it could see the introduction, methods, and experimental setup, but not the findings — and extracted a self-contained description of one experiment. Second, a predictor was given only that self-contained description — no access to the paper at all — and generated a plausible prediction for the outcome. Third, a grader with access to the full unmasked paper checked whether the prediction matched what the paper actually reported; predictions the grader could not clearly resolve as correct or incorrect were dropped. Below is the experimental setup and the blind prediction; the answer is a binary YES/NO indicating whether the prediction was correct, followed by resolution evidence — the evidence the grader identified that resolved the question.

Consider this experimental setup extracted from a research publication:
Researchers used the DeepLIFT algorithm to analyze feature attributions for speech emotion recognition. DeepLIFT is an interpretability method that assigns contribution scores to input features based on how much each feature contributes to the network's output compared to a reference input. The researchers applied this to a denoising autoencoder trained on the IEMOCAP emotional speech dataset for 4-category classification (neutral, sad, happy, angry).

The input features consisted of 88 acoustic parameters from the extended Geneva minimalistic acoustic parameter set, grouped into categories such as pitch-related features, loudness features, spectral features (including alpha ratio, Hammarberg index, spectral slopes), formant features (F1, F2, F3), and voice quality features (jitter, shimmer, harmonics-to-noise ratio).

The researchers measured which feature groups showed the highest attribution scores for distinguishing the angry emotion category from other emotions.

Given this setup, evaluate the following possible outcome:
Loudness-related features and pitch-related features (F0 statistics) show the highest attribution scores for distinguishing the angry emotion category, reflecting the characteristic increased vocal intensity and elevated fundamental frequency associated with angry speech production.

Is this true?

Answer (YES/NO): NO